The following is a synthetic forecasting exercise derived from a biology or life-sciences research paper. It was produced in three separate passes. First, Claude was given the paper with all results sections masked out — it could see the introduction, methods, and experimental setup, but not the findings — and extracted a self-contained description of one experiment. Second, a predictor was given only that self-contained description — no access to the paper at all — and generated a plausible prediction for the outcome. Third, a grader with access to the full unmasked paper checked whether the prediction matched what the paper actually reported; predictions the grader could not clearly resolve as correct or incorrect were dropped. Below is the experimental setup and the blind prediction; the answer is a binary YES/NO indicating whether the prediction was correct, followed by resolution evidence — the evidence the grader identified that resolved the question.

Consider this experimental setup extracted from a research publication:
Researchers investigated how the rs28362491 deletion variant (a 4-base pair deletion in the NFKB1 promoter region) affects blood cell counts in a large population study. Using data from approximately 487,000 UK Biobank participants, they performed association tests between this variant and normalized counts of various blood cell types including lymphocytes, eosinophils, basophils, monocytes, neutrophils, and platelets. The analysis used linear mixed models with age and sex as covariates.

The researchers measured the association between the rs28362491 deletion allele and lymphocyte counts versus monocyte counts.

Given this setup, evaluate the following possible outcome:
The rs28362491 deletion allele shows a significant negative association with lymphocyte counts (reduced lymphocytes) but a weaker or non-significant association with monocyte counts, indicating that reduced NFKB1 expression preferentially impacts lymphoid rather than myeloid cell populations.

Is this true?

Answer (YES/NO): NO